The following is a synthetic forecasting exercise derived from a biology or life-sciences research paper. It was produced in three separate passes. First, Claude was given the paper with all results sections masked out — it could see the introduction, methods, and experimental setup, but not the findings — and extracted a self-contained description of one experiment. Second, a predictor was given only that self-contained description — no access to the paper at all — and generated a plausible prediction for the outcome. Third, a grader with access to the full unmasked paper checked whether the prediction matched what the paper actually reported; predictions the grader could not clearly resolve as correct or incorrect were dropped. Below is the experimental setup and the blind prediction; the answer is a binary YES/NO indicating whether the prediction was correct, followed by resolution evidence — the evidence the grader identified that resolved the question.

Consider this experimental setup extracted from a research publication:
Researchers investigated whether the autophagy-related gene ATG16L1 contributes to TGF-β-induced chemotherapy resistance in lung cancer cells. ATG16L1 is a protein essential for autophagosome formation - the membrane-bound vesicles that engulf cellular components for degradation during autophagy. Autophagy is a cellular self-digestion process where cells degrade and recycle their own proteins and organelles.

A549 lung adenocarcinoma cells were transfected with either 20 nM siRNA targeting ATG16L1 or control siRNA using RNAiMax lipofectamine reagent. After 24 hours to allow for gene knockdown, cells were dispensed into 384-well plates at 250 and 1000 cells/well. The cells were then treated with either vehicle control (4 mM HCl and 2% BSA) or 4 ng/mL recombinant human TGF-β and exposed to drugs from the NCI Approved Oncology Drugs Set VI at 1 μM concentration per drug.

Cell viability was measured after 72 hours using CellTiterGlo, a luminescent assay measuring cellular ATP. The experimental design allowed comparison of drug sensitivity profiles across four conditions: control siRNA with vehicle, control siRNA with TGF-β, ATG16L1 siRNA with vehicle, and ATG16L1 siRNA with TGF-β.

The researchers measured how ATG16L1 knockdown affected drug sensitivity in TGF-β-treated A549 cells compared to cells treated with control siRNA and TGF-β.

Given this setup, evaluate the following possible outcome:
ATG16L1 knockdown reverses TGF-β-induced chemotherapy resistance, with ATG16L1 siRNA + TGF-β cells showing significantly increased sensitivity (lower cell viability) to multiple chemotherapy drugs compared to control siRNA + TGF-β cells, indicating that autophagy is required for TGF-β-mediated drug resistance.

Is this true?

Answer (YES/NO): YES